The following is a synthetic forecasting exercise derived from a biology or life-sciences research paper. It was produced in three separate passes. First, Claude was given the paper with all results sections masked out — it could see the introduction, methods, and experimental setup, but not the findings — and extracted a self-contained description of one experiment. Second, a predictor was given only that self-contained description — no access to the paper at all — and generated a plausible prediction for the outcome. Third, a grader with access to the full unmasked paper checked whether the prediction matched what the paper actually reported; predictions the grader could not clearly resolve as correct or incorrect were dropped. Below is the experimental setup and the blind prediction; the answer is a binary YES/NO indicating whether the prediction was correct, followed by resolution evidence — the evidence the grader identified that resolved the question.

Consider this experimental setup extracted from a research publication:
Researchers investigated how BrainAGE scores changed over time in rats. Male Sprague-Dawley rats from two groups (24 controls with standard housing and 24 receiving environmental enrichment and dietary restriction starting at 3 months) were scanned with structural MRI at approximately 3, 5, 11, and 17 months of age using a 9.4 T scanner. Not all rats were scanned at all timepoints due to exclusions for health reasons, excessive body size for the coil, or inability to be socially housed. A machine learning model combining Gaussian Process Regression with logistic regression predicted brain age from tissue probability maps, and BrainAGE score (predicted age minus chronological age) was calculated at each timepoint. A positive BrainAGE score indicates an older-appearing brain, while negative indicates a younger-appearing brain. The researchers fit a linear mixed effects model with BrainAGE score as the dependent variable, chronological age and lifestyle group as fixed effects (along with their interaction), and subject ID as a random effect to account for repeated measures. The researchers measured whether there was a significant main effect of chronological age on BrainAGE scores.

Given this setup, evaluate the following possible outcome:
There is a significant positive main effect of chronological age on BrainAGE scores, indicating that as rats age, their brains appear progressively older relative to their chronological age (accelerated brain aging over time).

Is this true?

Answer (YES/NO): NO